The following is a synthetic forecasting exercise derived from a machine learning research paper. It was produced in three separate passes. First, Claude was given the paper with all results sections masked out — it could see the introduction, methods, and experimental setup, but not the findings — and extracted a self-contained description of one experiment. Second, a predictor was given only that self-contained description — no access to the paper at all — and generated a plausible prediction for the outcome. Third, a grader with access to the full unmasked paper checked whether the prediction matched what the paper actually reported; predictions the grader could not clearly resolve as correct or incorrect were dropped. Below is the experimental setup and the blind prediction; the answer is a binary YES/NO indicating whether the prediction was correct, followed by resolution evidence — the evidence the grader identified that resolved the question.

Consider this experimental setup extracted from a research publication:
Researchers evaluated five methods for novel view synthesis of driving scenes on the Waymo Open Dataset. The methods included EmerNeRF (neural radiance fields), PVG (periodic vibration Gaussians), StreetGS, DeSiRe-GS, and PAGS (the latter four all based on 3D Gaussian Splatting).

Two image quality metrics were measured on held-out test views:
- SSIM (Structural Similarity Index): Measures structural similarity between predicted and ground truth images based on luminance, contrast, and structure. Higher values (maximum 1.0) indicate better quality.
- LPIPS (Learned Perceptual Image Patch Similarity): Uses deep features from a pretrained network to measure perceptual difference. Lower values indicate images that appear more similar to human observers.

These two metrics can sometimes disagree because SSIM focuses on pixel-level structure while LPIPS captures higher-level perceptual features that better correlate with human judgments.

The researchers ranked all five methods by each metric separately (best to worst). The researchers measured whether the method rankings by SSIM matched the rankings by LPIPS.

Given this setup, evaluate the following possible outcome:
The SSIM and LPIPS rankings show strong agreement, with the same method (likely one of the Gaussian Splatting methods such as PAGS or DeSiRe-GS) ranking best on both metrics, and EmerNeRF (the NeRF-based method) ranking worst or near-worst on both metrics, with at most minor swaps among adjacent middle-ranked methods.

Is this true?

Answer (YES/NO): NO